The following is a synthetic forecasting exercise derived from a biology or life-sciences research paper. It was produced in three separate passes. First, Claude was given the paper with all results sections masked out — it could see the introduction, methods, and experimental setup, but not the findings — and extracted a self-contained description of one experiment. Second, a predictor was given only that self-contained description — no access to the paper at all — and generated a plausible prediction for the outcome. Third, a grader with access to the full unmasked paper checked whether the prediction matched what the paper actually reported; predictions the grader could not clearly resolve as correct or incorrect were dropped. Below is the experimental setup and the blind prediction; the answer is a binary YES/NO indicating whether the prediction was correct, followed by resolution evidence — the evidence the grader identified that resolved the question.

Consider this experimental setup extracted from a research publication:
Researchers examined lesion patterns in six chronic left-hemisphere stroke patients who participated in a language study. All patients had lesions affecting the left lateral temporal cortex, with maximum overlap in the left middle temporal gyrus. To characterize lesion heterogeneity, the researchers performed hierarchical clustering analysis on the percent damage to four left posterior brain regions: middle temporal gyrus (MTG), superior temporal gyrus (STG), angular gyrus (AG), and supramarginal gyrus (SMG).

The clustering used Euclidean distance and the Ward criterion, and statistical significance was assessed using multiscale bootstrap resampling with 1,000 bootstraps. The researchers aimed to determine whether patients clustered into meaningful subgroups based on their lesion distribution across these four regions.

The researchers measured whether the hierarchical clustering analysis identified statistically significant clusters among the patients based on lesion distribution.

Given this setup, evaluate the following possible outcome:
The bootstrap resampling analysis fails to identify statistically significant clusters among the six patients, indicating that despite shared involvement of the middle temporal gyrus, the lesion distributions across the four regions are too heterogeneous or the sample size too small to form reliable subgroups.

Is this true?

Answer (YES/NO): NO